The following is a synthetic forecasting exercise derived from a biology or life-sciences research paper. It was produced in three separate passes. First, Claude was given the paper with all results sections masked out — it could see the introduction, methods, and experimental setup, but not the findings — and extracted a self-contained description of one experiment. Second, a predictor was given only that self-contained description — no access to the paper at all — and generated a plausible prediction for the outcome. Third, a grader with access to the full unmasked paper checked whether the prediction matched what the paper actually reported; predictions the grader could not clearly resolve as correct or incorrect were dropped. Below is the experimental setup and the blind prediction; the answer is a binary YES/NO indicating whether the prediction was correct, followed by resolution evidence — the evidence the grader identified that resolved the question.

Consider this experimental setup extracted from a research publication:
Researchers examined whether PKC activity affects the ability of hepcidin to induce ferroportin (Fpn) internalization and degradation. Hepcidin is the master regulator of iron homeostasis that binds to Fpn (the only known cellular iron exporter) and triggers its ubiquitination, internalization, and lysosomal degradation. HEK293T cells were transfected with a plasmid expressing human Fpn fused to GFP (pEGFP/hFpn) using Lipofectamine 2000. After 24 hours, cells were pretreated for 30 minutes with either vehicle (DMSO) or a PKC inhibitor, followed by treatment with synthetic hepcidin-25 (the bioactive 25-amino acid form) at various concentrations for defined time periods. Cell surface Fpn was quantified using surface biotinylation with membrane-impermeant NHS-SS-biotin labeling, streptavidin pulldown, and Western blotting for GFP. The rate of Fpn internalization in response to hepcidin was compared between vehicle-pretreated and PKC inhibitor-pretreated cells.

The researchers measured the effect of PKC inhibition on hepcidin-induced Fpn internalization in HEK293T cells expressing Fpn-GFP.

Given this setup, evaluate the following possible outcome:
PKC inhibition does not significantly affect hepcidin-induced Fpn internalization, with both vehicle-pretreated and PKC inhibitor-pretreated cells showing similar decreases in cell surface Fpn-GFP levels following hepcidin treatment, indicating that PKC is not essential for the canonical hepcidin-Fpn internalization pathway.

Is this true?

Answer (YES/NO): NO